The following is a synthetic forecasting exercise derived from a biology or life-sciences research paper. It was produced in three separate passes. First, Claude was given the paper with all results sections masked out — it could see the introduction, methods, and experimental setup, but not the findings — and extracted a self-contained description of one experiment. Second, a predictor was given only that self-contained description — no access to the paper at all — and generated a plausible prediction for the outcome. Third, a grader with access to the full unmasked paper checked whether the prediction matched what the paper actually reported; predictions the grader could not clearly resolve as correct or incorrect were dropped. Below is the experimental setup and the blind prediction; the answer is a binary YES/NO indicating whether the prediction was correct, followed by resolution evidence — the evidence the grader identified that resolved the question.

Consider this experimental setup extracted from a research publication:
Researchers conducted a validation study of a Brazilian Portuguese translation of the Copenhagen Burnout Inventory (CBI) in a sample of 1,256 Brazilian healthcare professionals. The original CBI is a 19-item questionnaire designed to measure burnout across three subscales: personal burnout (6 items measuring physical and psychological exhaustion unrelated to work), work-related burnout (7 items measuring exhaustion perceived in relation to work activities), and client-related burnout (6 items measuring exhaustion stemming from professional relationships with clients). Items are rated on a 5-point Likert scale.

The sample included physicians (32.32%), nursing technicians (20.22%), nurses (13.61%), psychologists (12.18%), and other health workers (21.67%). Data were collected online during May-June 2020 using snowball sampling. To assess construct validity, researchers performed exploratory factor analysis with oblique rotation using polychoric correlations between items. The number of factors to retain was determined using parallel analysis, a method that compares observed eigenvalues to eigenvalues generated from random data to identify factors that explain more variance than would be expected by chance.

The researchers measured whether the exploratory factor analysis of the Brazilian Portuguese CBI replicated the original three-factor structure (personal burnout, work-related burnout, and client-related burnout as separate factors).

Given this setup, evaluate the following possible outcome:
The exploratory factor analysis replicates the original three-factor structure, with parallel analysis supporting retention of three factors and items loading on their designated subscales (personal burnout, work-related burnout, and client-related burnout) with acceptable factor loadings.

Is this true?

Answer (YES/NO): NO